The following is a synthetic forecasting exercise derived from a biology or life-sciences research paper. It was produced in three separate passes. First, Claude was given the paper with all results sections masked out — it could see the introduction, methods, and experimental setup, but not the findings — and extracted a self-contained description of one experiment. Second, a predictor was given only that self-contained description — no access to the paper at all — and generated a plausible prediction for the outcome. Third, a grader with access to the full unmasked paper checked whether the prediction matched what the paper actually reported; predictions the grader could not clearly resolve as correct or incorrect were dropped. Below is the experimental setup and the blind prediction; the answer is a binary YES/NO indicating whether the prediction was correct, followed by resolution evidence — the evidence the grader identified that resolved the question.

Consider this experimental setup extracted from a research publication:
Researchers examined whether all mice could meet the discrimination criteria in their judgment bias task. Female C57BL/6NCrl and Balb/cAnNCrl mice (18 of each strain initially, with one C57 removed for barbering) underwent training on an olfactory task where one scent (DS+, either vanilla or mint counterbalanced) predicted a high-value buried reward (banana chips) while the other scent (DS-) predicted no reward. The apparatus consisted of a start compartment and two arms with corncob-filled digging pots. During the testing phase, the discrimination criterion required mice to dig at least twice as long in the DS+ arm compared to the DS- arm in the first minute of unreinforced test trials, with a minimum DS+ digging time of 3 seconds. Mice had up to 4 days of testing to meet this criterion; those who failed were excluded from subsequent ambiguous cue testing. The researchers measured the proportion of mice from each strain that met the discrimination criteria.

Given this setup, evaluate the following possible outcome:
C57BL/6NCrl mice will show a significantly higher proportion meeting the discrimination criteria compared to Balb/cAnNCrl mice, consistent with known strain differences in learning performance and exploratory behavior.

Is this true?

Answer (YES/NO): NO